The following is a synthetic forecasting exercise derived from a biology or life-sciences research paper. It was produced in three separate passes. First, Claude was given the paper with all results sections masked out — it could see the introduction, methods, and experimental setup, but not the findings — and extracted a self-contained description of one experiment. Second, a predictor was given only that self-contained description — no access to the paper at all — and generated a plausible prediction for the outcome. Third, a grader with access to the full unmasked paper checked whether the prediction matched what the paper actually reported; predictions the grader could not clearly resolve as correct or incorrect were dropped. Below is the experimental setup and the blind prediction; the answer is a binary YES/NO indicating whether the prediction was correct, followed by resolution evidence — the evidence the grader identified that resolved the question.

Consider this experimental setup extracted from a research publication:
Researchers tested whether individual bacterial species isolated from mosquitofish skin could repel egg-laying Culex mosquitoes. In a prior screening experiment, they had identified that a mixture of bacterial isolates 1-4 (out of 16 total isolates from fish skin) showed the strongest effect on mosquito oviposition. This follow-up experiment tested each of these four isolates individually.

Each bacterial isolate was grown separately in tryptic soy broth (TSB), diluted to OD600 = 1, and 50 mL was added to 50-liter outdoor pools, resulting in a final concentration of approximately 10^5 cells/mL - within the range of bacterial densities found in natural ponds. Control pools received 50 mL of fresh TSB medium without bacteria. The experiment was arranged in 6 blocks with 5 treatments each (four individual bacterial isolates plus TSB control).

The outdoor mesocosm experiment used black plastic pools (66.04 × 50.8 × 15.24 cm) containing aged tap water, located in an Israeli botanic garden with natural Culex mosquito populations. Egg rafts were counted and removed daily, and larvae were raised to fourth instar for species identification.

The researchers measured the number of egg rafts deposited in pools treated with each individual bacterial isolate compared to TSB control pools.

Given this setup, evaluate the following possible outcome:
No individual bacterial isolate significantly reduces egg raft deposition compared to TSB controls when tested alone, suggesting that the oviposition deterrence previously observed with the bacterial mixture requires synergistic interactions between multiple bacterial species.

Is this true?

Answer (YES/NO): NO